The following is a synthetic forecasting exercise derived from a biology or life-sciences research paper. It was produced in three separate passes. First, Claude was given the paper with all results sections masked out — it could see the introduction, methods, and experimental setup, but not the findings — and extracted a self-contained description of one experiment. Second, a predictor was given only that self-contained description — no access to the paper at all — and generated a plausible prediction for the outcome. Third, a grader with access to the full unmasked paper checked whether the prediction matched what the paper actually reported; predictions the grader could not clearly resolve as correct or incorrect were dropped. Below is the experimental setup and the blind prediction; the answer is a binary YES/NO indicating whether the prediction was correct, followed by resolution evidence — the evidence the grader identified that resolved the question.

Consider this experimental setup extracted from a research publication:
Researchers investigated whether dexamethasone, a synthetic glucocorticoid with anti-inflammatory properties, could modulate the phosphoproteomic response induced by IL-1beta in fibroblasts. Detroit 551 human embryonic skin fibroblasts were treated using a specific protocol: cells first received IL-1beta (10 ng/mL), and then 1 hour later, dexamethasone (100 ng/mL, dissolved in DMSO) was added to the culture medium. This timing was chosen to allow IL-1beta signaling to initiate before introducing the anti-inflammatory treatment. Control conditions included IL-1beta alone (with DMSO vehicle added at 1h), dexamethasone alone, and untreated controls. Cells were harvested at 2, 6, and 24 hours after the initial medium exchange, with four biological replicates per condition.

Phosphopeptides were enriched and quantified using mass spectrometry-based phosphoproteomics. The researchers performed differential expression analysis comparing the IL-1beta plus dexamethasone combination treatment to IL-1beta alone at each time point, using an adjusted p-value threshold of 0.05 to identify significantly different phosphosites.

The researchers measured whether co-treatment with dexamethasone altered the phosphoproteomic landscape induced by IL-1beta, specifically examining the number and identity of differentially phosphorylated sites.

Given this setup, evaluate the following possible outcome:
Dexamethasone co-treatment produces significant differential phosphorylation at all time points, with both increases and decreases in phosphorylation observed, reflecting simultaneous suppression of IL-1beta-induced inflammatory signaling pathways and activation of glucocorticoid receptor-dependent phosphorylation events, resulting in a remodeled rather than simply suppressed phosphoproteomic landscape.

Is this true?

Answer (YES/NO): NO